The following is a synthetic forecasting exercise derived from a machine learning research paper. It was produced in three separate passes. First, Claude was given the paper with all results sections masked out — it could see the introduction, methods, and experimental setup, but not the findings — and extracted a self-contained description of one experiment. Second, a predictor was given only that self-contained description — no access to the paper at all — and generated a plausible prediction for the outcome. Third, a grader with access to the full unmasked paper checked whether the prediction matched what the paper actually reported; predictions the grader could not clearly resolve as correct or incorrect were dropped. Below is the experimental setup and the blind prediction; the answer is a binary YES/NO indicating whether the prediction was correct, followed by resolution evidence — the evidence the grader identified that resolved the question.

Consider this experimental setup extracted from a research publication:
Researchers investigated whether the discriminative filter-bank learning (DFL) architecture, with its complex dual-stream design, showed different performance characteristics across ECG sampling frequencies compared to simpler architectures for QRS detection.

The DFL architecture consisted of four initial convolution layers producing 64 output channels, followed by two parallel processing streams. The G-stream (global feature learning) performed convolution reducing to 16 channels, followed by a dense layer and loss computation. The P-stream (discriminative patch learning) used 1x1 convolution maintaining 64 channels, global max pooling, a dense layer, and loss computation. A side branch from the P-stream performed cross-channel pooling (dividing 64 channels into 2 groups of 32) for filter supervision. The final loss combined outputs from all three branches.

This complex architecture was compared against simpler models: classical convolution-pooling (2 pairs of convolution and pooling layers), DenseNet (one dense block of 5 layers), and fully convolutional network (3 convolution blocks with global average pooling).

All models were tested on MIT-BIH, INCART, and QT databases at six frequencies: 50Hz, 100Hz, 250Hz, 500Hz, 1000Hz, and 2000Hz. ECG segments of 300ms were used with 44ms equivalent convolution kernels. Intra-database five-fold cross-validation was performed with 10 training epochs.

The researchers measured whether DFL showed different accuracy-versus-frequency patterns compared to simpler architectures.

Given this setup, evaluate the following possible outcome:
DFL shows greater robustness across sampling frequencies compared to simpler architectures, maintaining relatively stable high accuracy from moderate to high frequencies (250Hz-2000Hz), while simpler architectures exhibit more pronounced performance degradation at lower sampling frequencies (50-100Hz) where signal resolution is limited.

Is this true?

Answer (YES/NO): NO